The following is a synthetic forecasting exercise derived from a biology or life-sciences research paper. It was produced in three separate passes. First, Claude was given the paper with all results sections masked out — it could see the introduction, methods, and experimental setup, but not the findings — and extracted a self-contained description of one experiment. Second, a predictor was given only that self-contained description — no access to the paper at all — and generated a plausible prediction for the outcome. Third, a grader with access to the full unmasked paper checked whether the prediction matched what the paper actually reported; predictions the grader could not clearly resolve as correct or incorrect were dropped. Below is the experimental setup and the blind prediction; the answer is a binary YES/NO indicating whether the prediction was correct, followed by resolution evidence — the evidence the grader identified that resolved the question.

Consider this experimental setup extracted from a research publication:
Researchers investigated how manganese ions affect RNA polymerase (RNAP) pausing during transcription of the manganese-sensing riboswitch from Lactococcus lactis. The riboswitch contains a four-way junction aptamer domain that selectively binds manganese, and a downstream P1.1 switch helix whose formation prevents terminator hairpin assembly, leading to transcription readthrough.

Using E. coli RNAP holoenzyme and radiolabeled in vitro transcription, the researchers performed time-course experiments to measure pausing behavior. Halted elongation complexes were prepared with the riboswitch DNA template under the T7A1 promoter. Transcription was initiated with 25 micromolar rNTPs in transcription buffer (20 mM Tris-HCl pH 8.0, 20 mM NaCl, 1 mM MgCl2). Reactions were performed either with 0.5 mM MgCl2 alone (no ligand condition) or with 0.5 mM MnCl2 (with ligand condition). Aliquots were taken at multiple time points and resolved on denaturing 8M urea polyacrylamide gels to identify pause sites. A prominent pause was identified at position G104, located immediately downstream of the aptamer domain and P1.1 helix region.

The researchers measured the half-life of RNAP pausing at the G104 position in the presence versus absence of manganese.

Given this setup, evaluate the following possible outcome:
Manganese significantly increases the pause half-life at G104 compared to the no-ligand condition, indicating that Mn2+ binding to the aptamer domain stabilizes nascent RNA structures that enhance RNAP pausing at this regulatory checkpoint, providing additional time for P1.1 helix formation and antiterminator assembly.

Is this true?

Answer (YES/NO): YES